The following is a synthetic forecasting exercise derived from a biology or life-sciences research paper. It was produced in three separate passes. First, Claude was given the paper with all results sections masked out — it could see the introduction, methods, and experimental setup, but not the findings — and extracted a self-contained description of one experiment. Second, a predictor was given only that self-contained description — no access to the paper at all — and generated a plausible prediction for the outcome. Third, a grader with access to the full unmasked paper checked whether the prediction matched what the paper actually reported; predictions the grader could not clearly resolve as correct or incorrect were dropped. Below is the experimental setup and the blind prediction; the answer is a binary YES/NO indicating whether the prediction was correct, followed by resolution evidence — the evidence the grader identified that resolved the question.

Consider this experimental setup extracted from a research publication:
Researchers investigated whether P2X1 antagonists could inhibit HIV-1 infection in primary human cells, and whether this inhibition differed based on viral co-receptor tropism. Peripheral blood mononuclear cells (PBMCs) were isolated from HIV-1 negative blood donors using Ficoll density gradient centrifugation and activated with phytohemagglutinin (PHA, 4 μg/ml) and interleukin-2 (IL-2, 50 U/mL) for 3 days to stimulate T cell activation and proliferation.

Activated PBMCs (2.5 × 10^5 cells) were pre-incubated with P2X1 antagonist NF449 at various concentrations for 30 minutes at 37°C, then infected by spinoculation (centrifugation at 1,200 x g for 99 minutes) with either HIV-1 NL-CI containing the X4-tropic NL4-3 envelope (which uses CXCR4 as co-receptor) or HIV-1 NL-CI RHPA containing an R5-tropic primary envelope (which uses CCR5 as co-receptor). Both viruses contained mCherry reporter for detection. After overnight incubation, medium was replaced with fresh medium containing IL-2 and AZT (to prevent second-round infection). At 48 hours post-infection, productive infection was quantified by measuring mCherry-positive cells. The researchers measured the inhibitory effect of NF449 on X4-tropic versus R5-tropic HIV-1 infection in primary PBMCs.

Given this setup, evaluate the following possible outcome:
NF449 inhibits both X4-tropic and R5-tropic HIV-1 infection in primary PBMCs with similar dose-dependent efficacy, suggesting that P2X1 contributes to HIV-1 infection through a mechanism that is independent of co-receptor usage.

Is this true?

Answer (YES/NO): NO